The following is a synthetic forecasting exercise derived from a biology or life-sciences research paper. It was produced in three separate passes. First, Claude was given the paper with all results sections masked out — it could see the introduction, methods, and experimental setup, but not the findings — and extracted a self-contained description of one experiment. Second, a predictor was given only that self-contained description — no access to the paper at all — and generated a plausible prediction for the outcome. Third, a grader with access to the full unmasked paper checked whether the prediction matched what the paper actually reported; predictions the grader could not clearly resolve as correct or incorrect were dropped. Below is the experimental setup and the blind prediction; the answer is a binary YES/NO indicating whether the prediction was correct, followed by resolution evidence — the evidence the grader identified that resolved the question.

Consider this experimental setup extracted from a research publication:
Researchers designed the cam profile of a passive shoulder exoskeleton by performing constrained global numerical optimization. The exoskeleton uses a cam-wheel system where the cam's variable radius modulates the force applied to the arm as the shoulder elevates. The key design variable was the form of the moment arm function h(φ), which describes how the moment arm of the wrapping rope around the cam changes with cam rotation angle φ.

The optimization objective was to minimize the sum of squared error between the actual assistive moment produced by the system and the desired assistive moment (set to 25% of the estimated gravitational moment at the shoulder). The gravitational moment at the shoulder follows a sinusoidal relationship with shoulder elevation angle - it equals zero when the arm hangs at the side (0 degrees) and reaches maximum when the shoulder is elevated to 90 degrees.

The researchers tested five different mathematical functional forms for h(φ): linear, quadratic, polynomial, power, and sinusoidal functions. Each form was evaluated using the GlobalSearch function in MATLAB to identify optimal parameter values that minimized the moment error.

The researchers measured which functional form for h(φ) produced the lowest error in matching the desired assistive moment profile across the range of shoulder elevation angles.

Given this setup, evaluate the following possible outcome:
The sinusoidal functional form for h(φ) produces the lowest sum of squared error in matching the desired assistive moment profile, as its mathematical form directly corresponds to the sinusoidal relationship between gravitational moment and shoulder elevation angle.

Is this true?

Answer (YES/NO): YES